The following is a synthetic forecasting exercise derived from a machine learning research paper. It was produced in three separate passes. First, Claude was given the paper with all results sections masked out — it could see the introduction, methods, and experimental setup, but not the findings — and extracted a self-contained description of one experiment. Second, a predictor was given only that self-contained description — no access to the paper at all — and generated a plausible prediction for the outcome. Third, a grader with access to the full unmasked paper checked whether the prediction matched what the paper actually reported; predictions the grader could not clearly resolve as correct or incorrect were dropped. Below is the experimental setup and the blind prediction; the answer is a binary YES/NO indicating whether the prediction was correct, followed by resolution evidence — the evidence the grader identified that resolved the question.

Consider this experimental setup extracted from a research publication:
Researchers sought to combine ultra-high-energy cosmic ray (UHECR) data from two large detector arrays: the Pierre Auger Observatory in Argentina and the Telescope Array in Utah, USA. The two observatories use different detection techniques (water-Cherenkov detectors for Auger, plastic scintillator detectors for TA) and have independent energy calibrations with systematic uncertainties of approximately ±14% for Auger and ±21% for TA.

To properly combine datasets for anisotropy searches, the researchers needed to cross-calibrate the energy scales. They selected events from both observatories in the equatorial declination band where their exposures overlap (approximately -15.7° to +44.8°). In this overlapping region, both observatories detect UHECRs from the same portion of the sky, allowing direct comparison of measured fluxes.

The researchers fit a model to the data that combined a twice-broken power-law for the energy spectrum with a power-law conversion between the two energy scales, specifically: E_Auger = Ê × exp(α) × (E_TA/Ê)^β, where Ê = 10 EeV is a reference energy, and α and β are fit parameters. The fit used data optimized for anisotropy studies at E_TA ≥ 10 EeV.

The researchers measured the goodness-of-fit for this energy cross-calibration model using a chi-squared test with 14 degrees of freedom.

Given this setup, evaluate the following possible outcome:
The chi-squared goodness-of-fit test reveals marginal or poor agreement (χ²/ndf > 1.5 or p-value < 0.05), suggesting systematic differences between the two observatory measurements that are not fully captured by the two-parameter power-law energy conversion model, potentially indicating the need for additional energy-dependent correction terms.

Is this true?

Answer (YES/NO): NO